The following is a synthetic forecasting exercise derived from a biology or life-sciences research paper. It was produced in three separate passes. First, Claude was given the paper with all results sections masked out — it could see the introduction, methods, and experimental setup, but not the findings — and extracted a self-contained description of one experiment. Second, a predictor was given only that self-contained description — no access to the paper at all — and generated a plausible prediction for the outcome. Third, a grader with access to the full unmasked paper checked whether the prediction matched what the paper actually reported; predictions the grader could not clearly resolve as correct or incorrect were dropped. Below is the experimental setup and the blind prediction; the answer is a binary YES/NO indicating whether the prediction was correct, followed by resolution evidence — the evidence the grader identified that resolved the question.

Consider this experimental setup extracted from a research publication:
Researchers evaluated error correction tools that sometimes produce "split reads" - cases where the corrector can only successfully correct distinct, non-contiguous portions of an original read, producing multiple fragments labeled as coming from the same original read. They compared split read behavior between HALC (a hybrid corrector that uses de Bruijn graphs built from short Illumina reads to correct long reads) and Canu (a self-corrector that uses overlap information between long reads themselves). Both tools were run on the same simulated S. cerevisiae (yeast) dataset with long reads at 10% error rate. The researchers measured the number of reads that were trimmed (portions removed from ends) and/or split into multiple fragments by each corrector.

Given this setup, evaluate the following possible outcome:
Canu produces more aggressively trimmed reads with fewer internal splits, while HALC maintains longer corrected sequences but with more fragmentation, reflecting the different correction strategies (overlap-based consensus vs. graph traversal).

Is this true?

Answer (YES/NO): NO